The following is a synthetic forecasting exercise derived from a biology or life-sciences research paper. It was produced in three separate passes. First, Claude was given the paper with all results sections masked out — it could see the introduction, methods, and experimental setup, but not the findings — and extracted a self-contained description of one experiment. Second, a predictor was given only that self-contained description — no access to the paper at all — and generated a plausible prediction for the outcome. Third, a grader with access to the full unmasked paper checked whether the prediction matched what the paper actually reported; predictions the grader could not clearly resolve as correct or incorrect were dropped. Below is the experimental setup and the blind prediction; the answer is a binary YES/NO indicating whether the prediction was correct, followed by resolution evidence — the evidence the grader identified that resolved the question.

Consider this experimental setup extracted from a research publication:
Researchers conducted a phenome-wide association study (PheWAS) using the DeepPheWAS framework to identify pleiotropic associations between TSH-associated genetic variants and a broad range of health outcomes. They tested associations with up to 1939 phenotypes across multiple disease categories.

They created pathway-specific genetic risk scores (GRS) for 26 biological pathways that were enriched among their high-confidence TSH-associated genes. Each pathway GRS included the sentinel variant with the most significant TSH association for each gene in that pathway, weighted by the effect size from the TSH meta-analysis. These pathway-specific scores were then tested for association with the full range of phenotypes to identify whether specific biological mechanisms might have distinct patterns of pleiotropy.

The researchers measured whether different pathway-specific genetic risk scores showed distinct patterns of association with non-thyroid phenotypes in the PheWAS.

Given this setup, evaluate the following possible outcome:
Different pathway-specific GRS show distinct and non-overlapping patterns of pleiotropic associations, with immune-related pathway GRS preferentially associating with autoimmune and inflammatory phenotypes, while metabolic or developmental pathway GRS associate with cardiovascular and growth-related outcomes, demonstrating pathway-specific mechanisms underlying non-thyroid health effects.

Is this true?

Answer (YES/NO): NO